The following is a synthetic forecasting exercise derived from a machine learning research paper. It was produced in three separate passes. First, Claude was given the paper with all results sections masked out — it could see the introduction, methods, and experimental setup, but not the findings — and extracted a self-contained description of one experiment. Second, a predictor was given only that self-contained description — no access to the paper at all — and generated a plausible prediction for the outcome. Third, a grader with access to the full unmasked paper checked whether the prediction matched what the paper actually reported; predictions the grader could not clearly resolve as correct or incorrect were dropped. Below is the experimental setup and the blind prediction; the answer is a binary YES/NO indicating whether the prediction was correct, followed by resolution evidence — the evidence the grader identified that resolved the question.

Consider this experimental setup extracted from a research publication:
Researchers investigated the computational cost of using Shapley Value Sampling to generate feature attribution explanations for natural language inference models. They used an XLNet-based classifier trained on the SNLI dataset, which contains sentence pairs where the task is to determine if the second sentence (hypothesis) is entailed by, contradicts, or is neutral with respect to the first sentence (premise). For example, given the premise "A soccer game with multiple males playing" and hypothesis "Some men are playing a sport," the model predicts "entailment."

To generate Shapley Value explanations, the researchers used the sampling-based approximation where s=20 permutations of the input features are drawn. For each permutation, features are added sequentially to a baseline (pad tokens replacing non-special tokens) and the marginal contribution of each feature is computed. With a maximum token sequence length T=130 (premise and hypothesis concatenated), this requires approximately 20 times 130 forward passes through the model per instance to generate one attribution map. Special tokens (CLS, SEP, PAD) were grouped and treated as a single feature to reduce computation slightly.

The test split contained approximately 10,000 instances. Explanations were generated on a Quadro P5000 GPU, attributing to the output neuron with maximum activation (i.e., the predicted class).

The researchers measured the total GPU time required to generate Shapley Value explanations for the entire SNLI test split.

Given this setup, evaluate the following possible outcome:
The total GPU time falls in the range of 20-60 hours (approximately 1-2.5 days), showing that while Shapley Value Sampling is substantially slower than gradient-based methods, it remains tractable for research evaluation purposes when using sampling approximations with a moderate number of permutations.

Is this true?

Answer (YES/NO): YES